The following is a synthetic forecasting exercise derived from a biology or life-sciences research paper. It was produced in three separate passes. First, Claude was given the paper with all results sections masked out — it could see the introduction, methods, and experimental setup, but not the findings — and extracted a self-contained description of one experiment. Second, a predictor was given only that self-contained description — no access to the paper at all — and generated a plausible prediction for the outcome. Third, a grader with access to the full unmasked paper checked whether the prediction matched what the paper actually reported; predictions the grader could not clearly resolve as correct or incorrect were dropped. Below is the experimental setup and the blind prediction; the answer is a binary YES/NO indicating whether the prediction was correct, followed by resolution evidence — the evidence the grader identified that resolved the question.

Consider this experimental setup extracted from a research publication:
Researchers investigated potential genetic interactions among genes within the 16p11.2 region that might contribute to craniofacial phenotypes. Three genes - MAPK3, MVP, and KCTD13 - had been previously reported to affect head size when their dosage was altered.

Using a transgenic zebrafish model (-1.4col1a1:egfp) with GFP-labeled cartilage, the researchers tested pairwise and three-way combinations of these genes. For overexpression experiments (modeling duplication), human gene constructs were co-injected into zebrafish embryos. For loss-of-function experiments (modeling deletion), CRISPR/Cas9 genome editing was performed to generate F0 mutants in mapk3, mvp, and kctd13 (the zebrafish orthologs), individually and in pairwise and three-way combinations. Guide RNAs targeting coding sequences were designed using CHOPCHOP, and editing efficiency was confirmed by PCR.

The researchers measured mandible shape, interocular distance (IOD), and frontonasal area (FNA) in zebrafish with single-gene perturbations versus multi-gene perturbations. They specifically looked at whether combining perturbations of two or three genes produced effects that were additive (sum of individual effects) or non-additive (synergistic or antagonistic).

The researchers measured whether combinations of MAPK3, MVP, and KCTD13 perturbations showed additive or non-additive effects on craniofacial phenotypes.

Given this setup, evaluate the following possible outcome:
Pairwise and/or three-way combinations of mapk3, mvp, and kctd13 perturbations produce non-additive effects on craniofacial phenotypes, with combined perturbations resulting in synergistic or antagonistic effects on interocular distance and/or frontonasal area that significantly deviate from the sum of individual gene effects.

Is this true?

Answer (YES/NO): YES